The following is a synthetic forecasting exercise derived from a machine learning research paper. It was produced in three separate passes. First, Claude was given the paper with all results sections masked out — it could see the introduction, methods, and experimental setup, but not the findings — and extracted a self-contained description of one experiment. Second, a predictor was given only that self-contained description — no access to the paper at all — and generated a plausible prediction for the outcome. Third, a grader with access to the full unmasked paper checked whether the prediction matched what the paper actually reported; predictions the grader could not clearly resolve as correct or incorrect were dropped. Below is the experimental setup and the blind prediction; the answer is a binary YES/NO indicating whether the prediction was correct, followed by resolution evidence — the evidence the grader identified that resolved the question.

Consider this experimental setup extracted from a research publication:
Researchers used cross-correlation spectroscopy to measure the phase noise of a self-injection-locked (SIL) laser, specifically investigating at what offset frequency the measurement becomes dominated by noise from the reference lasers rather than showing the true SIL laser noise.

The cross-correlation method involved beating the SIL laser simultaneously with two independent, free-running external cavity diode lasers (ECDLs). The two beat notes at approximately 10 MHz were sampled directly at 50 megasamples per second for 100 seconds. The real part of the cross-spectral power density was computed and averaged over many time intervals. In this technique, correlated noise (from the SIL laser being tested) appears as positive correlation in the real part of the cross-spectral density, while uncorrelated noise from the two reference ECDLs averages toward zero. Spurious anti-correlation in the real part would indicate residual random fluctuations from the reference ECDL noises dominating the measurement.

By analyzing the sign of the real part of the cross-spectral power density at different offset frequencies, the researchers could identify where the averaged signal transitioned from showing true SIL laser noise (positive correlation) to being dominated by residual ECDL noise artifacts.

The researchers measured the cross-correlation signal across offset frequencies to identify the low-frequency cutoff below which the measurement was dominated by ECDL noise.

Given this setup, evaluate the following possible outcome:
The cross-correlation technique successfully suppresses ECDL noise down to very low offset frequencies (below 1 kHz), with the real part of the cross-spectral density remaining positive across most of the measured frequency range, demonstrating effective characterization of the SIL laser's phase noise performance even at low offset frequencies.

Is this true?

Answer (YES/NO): NO